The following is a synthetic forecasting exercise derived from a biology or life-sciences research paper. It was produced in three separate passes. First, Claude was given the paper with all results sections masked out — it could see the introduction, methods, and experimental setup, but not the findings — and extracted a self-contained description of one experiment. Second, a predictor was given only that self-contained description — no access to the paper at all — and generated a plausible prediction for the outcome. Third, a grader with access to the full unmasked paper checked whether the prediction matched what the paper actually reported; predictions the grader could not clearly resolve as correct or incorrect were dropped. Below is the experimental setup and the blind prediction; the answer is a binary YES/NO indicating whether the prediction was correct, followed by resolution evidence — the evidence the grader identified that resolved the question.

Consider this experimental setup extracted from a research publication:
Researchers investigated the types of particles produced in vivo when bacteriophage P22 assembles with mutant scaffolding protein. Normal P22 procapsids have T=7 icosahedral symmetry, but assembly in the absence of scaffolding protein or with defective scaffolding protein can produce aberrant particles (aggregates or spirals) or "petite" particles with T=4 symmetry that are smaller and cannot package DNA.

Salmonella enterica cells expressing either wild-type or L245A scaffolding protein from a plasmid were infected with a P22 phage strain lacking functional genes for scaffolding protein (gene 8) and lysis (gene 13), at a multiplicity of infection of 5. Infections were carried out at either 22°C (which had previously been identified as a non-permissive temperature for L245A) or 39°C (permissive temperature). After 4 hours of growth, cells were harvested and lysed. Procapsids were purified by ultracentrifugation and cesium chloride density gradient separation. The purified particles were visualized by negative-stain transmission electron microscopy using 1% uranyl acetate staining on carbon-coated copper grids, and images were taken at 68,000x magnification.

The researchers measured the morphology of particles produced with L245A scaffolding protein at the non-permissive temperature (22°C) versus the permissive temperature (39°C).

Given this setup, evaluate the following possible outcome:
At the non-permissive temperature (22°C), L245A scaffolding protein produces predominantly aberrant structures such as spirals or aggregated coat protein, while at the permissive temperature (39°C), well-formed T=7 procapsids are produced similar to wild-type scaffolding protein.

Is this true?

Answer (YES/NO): NO